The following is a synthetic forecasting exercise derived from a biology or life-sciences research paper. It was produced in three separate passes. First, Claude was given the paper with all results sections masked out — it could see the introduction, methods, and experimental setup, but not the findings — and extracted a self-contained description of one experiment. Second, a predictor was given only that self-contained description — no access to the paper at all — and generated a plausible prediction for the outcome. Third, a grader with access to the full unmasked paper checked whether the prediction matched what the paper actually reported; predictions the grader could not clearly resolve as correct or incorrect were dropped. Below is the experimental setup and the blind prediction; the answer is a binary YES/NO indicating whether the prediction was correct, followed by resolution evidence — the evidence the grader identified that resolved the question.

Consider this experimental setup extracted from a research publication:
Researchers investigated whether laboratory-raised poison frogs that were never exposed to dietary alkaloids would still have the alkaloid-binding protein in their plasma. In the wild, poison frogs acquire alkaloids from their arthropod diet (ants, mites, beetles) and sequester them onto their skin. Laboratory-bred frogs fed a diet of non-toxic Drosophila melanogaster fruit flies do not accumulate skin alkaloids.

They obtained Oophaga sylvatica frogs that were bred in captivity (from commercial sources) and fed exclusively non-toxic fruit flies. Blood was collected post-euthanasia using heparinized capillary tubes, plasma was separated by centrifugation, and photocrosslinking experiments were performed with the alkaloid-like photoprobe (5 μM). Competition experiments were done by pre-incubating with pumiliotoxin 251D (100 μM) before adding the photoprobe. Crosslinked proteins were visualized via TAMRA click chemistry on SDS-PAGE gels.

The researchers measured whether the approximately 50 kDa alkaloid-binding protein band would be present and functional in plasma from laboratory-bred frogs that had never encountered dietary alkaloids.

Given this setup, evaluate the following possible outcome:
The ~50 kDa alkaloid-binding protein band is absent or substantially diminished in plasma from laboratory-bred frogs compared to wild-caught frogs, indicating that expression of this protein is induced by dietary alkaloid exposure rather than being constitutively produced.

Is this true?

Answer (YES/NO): NO